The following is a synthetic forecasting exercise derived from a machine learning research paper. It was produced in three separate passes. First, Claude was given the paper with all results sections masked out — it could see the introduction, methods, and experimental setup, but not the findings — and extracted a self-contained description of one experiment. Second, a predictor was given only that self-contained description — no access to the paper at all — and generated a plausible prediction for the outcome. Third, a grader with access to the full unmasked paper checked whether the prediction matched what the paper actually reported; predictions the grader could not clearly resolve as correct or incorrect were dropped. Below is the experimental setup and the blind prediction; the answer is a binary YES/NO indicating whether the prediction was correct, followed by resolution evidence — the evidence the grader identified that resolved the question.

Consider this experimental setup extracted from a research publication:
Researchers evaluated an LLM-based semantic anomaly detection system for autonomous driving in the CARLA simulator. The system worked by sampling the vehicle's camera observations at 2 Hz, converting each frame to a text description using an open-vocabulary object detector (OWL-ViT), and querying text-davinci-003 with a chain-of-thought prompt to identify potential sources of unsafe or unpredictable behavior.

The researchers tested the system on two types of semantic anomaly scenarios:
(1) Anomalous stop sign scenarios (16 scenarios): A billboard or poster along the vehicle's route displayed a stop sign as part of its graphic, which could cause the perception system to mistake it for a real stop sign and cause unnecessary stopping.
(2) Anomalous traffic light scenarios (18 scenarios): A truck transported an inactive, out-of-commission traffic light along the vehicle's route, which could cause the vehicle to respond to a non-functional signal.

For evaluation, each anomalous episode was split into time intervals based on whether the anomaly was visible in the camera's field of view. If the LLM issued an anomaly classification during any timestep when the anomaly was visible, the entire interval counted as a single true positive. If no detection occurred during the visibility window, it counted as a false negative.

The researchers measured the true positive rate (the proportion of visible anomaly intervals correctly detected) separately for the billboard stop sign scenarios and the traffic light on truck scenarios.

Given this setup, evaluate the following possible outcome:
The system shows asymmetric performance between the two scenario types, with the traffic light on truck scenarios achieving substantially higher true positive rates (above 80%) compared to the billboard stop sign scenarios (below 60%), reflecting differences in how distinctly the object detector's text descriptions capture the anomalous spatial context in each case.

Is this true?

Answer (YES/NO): NO